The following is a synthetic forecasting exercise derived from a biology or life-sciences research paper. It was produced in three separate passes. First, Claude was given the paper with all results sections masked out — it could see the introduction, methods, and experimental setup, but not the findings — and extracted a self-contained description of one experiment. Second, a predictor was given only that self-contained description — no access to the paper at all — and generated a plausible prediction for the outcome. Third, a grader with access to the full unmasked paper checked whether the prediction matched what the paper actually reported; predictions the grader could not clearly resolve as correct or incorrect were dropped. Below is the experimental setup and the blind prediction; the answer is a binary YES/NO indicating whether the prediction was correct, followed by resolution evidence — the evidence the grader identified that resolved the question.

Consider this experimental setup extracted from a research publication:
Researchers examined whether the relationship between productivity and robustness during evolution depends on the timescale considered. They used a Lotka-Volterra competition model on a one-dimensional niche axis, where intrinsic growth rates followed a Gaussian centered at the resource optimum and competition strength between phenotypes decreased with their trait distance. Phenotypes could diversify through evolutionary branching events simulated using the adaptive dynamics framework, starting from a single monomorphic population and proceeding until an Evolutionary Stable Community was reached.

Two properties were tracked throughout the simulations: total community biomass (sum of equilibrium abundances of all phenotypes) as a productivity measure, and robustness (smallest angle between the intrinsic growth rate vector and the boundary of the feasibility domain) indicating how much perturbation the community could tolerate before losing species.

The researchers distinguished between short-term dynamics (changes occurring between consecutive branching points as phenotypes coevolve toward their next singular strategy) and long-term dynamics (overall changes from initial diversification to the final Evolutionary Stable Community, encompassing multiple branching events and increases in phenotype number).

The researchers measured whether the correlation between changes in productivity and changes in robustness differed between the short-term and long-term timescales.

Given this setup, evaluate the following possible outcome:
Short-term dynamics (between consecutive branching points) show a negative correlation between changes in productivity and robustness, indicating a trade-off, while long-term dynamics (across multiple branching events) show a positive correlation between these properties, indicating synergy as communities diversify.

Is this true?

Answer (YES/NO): NO